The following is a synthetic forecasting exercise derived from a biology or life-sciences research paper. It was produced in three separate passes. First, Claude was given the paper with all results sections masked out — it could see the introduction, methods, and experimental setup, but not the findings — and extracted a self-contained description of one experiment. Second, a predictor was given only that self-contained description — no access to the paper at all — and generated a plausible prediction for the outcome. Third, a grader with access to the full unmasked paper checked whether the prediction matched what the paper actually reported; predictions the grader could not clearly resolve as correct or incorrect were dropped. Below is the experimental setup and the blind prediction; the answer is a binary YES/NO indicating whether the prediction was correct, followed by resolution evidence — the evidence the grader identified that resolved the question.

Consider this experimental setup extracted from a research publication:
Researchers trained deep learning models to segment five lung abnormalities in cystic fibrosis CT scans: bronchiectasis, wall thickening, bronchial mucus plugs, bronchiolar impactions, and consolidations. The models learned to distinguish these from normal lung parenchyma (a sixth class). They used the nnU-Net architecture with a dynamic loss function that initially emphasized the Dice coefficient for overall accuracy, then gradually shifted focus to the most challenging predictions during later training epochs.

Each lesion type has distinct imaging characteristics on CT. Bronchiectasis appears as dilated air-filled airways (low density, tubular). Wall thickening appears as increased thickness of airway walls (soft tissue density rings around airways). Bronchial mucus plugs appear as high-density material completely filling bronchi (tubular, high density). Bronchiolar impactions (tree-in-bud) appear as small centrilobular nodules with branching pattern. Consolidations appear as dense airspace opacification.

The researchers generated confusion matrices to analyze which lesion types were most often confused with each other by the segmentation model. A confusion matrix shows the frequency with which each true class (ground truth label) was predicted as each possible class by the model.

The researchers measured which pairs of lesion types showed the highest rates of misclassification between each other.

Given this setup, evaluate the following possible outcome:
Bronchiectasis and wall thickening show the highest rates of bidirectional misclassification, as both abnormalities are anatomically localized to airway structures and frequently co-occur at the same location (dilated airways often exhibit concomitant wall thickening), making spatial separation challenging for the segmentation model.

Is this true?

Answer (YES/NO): NO